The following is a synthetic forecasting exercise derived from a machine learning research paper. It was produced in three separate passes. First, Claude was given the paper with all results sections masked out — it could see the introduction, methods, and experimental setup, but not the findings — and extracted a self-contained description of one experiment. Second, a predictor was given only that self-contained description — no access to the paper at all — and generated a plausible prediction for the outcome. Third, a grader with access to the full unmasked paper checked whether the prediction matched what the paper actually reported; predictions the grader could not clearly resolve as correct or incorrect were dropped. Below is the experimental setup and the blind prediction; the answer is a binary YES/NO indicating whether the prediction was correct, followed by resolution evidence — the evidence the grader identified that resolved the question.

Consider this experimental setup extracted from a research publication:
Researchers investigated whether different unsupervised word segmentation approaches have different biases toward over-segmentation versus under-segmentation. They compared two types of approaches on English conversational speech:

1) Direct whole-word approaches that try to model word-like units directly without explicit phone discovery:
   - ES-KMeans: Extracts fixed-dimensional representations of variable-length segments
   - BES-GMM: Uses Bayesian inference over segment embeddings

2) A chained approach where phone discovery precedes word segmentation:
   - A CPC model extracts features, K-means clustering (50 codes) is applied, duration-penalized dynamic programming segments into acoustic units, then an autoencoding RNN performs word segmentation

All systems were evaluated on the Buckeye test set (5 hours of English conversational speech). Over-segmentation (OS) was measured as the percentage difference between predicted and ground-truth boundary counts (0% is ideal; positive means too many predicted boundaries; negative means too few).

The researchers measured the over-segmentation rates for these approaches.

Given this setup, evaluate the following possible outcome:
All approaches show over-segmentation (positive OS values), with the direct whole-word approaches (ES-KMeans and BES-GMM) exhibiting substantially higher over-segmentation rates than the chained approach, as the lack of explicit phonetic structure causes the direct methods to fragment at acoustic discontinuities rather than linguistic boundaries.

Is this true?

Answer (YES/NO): NO